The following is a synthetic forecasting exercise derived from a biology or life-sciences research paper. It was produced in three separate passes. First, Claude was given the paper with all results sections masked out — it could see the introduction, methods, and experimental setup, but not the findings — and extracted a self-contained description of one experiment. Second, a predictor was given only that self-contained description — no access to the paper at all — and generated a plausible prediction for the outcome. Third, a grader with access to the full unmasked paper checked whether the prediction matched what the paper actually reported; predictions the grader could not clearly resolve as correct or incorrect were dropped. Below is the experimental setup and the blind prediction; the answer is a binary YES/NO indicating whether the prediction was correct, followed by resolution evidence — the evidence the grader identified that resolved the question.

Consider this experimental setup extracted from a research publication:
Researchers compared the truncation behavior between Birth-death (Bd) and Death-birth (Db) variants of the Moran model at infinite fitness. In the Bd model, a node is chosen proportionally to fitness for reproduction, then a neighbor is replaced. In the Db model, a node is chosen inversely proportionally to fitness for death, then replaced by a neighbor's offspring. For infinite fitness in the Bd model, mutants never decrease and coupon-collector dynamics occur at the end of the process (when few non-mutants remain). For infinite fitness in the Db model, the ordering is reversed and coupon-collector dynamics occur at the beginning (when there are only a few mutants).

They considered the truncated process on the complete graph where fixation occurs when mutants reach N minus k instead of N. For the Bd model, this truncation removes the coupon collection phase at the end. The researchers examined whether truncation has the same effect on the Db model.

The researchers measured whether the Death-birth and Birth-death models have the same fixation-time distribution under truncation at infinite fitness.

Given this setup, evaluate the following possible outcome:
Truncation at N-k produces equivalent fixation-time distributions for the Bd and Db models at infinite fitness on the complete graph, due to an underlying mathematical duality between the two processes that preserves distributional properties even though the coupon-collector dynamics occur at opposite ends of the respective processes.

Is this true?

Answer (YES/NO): NO